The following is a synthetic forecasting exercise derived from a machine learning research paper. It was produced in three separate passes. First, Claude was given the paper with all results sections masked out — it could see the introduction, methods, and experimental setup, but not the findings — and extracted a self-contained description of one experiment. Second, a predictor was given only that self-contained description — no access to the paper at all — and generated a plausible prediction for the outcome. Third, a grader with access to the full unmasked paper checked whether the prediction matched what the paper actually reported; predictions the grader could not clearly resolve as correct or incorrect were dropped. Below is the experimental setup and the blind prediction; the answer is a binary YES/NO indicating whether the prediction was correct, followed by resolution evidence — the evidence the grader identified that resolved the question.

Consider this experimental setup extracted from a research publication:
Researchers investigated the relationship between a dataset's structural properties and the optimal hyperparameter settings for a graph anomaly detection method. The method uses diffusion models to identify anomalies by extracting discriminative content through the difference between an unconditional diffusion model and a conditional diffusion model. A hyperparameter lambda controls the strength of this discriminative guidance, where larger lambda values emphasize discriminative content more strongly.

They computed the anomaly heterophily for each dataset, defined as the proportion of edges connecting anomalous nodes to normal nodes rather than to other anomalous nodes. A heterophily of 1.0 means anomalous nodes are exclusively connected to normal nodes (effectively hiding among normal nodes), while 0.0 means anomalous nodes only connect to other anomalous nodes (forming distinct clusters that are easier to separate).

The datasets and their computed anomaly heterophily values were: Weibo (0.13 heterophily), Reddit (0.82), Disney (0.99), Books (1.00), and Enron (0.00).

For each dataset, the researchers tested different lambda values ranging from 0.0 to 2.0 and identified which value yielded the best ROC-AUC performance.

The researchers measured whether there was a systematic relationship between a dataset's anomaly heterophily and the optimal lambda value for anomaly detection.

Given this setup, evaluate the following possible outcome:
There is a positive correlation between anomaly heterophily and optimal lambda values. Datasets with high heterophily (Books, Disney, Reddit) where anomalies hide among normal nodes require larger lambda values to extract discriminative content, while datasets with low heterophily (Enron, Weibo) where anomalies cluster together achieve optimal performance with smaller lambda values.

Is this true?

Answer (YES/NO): NO